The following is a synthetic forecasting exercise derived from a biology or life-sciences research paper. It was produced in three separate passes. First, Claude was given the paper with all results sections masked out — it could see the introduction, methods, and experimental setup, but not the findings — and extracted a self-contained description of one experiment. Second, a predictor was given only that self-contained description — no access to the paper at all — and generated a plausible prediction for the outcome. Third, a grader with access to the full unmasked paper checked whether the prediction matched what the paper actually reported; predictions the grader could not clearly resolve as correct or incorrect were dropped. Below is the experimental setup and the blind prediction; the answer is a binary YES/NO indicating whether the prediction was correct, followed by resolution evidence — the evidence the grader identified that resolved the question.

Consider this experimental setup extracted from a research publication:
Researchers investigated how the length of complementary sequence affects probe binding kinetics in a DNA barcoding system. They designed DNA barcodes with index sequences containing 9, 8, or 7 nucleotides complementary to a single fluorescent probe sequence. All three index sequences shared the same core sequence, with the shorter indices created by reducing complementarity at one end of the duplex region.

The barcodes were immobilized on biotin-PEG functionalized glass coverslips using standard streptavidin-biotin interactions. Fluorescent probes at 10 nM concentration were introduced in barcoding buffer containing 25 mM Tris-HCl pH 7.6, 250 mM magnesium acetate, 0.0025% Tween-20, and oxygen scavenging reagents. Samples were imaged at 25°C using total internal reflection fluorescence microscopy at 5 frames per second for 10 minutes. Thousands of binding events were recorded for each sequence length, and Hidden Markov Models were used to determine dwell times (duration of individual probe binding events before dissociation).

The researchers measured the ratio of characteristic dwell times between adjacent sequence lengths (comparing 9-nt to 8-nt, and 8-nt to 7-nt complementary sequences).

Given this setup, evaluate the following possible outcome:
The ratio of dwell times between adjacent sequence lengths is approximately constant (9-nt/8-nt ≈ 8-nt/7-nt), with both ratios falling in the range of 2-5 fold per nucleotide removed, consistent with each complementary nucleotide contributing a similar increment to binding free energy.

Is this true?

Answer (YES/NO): NO